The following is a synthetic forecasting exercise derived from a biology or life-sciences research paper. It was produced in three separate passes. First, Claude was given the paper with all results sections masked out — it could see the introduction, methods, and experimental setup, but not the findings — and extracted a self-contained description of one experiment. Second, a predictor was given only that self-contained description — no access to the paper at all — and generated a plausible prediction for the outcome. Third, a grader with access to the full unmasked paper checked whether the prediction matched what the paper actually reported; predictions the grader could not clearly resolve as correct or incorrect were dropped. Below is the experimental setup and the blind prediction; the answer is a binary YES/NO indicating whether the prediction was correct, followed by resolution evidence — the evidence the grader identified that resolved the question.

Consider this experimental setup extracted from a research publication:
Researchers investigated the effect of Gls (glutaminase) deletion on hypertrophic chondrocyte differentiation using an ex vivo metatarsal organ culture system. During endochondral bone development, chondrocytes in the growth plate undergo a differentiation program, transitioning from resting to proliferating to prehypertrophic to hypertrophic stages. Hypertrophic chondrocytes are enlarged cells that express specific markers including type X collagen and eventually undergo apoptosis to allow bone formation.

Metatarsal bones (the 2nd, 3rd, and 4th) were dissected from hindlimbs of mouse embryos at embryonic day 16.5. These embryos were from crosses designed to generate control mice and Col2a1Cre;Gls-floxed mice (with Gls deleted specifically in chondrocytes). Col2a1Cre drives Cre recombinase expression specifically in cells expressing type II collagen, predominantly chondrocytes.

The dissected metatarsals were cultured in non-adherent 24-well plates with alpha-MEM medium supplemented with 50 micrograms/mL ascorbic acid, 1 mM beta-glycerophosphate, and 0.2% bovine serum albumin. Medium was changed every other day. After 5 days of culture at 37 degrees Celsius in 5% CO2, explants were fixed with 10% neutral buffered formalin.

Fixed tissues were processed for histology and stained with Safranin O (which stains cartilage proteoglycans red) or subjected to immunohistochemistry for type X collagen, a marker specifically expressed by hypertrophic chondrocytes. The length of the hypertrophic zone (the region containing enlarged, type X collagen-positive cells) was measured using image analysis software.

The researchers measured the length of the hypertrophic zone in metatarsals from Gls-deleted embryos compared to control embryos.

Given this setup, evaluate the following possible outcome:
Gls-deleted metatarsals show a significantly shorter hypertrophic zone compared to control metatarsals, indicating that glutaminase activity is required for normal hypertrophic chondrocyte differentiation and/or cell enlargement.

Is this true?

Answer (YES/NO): NO